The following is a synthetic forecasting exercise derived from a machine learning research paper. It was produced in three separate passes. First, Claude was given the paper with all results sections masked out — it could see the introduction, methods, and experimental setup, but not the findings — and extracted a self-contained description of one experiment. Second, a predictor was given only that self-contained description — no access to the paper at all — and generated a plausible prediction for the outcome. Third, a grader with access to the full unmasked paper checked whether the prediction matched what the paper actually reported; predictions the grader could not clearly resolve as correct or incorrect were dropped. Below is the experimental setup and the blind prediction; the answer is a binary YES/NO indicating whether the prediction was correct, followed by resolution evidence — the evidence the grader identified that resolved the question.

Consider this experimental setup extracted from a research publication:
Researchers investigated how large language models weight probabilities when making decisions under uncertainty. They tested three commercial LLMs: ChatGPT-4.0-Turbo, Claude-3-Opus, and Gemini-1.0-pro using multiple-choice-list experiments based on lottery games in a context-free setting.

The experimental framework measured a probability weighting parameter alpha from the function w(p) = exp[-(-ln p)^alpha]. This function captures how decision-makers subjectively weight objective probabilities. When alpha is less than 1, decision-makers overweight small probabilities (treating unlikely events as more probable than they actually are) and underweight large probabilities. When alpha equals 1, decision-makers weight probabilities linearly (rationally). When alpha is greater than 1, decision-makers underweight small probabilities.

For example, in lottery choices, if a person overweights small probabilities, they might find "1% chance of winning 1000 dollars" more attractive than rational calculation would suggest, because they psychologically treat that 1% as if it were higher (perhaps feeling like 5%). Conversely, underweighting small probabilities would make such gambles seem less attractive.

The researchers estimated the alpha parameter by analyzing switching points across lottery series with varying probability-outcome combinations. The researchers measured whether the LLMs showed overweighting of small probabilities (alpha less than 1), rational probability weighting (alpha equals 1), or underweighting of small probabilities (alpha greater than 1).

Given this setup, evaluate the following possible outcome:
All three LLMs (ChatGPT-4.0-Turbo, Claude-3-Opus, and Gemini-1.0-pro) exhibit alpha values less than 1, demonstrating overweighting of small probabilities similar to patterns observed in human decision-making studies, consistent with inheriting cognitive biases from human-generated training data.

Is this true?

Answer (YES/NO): NO